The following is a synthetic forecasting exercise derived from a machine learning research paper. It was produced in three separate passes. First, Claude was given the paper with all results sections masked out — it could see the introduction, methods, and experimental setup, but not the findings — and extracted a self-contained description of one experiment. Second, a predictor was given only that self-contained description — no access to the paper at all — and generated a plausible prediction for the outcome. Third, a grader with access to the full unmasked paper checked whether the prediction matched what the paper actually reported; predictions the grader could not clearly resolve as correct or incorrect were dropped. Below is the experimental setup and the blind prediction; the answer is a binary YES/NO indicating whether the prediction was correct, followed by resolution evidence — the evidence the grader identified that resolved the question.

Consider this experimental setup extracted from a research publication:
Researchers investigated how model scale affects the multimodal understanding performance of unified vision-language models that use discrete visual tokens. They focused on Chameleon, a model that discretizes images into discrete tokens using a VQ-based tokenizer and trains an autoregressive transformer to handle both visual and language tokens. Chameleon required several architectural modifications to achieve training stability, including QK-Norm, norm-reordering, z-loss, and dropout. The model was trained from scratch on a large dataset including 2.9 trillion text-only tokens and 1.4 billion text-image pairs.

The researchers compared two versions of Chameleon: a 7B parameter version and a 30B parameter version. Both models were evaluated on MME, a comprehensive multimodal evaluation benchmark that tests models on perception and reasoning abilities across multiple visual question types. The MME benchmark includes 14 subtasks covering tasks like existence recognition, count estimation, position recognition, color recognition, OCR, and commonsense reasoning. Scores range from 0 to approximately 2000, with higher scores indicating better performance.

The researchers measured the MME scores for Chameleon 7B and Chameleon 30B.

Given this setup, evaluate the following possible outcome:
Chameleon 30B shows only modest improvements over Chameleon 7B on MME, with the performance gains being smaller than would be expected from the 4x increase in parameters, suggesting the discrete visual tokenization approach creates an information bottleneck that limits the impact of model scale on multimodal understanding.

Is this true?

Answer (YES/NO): NO